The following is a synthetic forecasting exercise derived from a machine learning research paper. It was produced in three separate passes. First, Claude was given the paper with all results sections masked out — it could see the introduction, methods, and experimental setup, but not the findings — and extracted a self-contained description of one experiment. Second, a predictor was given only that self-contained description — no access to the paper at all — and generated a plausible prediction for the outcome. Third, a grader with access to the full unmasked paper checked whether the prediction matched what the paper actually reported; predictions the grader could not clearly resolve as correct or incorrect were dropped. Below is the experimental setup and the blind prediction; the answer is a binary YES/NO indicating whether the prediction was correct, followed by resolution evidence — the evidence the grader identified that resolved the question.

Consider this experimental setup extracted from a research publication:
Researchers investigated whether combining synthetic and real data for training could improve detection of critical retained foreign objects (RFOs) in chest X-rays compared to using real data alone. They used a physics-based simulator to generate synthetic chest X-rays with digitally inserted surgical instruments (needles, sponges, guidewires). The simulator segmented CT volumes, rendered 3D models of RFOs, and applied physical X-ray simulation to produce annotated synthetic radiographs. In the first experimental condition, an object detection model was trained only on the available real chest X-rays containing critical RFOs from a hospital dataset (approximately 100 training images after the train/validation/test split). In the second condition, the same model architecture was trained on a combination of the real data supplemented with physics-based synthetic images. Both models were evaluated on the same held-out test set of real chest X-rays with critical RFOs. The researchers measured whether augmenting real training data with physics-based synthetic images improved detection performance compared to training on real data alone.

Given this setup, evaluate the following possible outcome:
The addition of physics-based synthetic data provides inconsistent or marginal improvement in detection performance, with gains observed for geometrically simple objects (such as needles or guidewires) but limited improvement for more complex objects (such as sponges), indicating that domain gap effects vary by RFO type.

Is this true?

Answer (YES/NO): NO